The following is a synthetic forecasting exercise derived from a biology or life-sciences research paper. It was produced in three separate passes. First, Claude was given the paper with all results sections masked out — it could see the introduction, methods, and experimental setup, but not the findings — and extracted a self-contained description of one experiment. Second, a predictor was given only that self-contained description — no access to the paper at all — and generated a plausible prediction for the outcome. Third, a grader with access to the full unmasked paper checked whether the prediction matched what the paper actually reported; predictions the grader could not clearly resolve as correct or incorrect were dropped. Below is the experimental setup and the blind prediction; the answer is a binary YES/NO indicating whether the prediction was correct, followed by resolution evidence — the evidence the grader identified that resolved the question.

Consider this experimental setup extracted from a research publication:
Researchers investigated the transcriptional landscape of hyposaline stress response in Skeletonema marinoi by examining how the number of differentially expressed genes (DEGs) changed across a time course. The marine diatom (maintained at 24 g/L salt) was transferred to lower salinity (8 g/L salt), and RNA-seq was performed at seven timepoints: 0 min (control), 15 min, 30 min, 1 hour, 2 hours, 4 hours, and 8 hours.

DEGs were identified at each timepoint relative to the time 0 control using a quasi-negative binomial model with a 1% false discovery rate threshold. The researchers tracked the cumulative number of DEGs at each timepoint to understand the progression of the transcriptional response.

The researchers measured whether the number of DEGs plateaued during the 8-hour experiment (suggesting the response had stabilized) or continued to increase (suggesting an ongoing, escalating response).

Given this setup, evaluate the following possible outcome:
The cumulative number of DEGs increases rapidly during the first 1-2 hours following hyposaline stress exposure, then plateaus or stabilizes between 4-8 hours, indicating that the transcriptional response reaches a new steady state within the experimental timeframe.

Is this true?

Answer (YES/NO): NO